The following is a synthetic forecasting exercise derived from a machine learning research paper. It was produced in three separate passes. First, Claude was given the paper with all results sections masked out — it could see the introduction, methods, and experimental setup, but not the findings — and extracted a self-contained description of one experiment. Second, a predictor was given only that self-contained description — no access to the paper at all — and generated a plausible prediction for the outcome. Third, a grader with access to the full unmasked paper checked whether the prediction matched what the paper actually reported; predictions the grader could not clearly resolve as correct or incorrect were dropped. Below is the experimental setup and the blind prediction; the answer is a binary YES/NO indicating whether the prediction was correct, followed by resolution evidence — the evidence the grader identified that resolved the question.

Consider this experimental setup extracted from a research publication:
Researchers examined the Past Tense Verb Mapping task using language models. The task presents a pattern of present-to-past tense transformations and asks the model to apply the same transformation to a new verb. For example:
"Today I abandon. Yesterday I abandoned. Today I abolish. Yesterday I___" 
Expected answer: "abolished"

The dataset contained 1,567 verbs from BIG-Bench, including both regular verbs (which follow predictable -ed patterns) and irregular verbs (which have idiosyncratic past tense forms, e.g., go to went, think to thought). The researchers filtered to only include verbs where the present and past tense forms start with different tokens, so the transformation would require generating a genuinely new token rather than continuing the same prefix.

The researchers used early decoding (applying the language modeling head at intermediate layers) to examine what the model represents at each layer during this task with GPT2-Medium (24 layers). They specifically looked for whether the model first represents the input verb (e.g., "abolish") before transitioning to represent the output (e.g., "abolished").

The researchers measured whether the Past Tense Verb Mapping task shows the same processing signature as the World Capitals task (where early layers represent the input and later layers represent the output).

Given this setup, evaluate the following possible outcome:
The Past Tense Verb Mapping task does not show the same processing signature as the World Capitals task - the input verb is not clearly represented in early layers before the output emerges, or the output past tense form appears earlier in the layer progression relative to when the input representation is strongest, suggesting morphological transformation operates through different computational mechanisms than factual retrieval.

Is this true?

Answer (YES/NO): NO